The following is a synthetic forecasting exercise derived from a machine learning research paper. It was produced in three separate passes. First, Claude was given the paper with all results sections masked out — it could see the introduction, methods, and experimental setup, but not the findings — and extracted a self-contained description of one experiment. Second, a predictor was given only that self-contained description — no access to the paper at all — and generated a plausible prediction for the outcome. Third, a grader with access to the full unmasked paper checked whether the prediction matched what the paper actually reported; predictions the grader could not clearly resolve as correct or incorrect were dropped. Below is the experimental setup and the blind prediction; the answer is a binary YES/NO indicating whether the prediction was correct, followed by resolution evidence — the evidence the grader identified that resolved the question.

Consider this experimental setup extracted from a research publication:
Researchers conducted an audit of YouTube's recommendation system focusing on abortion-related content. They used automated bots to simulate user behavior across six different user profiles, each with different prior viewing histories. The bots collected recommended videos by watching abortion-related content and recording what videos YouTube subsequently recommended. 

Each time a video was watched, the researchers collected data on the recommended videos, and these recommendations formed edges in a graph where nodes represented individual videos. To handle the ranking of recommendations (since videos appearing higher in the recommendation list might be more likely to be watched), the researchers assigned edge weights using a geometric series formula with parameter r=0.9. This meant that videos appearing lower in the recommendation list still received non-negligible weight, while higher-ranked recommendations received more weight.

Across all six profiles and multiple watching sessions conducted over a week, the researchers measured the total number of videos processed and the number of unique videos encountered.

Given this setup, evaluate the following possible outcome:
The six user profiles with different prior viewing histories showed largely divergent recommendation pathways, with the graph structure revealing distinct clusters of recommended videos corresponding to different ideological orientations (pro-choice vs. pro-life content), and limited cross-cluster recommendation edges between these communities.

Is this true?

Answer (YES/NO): NO